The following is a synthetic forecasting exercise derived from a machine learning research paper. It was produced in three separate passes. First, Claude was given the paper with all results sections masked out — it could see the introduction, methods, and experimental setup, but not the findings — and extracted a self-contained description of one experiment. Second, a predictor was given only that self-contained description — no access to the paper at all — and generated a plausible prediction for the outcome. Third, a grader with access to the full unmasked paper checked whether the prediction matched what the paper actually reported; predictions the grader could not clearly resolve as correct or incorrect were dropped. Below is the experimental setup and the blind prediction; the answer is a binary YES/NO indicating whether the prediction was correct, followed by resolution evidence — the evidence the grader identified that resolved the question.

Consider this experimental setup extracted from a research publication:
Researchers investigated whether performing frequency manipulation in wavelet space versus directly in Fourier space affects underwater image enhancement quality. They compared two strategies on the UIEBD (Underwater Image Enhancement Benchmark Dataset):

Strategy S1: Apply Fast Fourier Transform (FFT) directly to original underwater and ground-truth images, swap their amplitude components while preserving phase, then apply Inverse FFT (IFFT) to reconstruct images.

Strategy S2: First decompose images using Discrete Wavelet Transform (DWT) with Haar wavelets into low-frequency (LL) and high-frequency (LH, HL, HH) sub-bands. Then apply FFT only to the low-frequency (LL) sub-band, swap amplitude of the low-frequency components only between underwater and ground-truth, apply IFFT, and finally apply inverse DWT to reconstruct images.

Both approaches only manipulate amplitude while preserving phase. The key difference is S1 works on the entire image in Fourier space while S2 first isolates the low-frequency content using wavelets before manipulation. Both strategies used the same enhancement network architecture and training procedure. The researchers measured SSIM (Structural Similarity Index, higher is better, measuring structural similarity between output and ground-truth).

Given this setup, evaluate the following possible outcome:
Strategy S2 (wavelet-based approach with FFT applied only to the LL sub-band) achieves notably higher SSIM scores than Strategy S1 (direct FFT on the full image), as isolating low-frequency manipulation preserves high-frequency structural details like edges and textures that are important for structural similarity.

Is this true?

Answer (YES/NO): NO